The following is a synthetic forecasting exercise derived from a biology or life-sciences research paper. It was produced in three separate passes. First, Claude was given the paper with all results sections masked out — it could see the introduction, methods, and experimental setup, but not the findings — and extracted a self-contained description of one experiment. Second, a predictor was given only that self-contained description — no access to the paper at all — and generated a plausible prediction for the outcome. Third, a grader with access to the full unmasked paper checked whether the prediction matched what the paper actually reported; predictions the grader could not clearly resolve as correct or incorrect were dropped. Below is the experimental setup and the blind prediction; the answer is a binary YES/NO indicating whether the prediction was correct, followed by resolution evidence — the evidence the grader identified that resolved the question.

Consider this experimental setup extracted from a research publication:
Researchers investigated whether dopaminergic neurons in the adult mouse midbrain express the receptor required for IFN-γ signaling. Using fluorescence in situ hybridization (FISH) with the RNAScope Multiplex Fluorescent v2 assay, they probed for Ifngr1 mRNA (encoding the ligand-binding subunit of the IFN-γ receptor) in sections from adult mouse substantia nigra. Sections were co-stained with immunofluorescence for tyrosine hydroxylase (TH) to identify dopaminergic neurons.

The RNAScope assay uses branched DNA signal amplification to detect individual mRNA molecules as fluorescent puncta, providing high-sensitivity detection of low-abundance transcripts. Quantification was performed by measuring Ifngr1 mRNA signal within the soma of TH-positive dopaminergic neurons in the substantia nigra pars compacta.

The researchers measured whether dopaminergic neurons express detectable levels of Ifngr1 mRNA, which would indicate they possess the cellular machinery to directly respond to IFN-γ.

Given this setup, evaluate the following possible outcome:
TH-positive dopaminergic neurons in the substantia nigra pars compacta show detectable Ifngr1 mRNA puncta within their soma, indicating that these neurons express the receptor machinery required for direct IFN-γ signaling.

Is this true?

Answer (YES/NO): YES